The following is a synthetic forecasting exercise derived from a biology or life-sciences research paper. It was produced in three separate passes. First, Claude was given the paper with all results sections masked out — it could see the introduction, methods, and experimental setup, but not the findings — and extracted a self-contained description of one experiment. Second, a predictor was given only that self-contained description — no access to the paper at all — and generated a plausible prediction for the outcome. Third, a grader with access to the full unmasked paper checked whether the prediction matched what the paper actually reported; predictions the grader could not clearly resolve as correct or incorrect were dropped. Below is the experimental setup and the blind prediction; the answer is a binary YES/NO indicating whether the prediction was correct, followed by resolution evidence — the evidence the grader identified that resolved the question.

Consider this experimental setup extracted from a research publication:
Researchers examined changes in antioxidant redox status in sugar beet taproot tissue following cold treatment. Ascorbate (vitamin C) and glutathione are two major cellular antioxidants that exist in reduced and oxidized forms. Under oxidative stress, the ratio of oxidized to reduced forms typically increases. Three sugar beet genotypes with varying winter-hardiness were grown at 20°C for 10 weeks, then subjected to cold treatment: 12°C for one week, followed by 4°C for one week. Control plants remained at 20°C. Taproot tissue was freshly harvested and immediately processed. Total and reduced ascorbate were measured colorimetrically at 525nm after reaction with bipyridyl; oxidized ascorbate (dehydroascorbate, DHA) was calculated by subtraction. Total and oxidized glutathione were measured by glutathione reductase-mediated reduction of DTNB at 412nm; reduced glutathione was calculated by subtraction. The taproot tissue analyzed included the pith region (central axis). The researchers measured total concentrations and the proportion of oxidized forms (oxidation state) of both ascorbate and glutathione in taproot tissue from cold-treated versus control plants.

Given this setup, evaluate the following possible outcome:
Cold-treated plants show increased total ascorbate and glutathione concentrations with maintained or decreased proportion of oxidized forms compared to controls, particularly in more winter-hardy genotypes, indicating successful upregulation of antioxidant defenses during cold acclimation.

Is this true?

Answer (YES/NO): NO